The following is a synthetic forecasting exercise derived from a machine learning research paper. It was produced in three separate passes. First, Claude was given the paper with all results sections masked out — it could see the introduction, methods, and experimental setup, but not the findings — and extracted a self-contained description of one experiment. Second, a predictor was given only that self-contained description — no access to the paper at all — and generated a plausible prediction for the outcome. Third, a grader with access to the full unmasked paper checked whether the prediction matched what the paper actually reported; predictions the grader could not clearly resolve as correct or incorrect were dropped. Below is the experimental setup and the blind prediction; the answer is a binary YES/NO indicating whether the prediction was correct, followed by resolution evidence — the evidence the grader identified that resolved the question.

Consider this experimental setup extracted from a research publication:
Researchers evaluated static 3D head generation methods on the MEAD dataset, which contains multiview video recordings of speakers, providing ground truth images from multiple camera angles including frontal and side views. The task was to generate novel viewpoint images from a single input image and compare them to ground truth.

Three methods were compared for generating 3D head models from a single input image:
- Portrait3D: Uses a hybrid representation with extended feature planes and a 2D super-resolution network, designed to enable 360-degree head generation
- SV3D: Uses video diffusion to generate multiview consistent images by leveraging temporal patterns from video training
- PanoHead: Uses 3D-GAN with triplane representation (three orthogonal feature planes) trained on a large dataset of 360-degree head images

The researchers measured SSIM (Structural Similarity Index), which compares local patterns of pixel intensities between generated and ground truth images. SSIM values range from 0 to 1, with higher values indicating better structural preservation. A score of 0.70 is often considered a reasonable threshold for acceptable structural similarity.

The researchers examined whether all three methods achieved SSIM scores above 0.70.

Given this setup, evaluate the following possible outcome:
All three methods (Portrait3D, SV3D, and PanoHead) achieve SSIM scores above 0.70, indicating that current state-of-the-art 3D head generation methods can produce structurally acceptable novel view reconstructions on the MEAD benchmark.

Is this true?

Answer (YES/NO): NO